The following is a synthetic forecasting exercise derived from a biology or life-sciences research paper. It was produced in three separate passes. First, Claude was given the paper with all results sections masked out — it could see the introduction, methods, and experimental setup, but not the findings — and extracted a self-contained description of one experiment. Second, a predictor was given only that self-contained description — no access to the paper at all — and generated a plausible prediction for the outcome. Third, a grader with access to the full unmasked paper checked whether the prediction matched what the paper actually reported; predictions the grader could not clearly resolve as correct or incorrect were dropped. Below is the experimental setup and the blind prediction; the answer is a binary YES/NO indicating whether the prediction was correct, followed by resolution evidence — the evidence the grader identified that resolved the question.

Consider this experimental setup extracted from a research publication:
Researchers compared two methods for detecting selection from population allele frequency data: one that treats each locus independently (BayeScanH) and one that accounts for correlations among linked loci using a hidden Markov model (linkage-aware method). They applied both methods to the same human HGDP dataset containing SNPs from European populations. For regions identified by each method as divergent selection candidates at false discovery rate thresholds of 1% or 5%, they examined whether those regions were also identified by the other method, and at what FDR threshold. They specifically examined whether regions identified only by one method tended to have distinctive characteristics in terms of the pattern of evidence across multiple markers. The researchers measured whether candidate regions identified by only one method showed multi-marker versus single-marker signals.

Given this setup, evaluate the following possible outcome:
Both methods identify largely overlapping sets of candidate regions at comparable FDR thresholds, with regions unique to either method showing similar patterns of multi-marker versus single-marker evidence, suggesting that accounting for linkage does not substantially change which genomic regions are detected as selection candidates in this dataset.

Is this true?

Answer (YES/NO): NO